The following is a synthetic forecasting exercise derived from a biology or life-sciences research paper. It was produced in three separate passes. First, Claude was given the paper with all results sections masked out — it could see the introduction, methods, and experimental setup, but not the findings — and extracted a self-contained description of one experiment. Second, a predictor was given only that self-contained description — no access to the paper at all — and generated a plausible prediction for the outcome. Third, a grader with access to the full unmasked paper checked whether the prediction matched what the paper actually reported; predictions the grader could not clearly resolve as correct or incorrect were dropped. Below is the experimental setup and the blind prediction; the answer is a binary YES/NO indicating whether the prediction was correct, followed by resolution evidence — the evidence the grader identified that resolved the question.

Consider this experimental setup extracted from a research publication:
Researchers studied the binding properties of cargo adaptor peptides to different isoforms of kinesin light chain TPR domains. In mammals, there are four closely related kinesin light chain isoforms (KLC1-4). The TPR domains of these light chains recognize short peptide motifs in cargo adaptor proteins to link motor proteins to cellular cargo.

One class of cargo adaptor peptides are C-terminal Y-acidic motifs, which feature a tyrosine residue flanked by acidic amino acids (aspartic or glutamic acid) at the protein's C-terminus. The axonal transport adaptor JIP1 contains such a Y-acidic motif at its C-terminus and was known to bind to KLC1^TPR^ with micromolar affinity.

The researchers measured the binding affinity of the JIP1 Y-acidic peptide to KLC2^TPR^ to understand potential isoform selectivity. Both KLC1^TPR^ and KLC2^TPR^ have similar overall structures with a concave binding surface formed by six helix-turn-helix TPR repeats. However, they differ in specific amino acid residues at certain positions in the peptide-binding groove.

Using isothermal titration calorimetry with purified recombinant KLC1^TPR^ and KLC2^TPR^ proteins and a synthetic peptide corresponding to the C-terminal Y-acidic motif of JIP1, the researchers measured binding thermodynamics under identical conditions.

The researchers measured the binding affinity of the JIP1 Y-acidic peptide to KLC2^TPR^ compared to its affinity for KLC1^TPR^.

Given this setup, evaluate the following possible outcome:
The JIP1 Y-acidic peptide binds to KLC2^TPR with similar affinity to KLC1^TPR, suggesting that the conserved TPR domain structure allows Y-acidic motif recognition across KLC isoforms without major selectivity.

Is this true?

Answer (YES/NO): NO